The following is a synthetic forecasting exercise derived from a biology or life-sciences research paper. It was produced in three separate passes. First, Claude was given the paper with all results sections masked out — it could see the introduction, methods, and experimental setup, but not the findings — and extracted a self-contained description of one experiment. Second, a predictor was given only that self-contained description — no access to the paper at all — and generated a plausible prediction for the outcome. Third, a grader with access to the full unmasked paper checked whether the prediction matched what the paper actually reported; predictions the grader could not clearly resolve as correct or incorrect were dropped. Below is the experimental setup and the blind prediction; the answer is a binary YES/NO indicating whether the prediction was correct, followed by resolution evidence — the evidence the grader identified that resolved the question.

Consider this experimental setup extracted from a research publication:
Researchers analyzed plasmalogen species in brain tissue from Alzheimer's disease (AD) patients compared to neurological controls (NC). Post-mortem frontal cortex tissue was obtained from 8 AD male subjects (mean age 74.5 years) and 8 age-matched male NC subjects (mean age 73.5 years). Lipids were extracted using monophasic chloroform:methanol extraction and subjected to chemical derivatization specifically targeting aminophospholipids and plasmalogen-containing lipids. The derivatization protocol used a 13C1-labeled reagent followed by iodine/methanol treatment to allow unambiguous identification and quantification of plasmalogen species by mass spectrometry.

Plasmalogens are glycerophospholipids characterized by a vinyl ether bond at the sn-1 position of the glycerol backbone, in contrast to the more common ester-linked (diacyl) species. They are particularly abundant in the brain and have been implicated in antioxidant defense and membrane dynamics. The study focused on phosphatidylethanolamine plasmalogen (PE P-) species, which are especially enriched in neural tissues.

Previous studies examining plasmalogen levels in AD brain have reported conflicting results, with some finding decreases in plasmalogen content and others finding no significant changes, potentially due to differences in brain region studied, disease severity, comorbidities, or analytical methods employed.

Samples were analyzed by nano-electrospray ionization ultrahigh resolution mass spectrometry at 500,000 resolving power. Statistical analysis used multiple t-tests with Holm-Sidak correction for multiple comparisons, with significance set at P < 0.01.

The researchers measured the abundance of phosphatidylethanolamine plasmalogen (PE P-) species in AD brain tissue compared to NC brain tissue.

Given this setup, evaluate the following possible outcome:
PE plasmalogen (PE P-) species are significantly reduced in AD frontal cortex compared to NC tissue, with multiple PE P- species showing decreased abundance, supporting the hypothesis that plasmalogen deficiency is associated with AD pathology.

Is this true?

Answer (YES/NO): NO